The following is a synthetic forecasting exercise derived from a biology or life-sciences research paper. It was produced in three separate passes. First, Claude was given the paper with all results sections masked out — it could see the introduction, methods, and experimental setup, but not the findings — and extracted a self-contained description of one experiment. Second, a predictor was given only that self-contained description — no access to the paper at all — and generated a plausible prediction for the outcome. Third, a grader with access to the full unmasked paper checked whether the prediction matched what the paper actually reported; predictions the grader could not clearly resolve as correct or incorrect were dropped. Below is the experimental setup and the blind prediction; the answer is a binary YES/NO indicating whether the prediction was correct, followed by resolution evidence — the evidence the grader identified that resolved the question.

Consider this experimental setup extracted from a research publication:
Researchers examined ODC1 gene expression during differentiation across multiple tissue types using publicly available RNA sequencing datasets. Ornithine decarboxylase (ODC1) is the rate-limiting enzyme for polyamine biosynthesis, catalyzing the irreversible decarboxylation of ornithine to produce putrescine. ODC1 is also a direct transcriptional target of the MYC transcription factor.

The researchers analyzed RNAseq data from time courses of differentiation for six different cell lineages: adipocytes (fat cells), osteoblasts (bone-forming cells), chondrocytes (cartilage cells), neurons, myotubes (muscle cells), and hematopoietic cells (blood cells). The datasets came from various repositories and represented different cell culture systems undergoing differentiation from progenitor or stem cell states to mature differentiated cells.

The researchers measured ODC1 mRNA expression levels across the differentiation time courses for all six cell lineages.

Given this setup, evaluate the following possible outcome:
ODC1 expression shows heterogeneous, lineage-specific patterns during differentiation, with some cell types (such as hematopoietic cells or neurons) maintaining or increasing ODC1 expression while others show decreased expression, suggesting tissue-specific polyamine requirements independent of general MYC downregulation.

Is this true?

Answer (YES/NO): NO